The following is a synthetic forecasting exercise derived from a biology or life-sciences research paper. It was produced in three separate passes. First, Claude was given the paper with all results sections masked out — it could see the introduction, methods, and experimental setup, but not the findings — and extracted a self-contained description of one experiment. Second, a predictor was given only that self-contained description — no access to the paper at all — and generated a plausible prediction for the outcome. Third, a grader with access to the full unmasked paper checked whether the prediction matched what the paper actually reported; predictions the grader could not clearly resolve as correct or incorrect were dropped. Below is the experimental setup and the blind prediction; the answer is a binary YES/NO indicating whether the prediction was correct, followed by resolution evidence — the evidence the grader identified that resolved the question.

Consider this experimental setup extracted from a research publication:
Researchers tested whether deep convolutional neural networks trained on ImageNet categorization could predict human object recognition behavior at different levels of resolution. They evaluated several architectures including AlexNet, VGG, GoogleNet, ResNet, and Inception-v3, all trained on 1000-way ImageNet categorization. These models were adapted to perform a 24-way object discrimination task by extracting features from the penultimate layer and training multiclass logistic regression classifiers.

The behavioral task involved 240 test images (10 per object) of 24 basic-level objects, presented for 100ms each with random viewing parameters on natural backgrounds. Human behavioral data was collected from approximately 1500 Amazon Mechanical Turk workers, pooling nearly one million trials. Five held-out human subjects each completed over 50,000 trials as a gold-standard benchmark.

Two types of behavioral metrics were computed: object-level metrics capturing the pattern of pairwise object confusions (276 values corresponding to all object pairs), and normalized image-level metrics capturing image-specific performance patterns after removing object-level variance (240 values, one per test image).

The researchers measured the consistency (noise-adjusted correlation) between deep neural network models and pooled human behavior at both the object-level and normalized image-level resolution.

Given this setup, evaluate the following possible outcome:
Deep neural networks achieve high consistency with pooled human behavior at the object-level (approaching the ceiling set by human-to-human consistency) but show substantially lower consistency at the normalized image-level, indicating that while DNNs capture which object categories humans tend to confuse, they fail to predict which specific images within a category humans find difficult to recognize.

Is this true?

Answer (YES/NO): YES